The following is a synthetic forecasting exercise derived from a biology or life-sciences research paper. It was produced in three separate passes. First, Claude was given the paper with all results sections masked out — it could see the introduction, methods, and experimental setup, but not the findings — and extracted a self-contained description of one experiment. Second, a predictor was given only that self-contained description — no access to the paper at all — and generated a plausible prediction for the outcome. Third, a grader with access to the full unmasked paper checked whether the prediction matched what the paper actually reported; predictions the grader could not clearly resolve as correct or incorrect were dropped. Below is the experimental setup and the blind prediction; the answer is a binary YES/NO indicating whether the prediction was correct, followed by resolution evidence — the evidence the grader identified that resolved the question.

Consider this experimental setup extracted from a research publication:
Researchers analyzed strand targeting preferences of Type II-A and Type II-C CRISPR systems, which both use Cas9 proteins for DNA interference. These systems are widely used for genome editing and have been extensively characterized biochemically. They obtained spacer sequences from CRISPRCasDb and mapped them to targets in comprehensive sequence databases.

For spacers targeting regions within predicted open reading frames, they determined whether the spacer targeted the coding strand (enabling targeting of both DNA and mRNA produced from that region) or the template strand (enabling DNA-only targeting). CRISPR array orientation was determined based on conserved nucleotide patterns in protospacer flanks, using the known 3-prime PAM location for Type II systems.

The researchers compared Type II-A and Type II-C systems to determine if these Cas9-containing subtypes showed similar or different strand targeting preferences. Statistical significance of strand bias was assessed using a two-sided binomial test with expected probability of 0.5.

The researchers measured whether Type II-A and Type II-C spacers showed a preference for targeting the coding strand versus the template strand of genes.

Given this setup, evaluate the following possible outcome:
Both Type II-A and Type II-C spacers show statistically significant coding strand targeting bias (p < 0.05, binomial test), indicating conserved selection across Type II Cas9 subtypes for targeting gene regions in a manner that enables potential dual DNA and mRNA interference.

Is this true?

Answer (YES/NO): NO